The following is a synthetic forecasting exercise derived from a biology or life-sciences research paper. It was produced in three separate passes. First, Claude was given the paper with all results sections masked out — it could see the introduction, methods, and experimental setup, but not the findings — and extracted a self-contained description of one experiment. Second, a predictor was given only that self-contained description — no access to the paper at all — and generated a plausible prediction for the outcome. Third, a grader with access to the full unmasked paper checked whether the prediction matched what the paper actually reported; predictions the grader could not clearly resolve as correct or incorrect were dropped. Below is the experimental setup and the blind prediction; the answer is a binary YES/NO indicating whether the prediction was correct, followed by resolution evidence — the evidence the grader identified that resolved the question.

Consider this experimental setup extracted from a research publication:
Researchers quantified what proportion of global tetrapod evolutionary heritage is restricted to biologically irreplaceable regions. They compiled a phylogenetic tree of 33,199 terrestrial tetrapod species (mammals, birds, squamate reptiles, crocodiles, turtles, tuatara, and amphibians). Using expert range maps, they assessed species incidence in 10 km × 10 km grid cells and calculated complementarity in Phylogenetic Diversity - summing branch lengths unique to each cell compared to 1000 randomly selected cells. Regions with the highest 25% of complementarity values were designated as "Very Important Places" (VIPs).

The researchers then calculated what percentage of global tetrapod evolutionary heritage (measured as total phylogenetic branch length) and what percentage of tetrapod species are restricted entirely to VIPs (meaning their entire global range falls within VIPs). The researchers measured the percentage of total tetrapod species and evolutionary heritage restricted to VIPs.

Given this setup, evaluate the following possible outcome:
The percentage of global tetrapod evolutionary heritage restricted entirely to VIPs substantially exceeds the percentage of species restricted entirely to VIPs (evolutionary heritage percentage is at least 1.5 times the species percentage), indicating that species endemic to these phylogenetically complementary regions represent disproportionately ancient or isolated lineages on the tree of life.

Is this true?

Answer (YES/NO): NO